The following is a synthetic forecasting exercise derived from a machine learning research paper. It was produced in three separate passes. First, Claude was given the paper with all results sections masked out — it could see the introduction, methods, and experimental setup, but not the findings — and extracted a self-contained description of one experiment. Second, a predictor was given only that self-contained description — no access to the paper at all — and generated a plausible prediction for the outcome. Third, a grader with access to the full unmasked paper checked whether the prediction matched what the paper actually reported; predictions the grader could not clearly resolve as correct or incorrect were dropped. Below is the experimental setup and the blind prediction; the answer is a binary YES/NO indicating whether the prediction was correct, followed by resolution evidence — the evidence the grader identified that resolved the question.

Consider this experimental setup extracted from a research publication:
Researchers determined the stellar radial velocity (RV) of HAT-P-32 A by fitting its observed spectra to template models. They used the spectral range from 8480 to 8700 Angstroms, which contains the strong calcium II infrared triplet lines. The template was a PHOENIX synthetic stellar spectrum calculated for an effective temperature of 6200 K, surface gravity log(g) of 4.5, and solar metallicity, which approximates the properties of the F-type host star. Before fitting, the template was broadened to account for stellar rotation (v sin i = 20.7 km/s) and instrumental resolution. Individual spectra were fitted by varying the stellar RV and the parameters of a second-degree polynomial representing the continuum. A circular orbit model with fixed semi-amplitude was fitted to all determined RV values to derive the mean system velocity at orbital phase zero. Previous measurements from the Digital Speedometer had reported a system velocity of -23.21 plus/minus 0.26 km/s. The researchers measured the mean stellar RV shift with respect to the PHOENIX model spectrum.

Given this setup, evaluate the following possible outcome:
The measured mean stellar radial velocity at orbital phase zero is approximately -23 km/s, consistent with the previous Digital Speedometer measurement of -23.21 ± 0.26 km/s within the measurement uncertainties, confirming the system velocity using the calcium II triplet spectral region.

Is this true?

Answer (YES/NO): NO